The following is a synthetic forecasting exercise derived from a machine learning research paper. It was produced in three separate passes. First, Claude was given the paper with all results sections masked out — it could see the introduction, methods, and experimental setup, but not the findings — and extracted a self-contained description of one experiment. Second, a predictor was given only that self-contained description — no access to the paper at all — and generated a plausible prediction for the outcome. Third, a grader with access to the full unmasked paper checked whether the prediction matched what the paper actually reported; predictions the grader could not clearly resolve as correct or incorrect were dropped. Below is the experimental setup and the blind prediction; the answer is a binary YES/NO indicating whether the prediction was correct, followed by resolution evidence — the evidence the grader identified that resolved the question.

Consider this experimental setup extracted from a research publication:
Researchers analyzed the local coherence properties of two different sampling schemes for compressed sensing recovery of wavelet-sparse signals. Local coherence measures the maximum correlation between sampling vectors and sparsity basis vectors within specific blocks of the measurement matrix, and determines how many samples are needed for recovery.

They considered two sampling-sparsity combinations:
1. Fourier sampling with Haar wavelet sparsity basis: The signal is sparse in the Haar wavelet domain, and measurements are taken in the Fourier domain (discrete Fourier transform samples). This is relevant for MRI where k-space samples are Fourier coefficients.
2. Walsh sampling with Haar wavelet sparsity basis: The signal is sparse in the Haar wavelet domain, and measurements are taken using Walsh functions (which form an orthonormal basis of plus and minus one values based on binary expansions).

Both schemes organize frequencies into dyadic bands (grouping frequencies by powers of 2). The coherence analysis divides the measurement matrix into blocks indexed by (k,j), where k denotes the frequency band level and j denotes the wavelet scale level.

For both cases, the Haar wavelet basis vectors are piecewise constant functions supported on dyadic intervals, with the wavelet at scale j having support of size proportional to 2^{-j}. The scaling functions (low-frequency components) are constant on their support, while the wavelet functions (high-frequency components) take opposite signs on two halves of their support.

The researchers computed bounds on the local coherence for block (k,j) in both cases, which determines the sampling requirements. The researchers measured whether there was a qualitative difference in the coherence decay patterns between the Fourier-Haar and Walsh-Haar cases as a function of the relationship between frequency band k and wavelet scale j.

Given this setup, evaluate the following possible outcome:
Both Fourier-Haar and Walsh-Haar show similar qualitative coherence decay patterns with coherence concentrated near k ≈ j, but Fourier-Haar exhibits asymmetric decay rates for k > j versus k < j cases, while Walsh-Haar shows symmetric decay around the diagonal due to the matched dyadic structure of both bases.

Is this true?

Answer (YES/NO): NO